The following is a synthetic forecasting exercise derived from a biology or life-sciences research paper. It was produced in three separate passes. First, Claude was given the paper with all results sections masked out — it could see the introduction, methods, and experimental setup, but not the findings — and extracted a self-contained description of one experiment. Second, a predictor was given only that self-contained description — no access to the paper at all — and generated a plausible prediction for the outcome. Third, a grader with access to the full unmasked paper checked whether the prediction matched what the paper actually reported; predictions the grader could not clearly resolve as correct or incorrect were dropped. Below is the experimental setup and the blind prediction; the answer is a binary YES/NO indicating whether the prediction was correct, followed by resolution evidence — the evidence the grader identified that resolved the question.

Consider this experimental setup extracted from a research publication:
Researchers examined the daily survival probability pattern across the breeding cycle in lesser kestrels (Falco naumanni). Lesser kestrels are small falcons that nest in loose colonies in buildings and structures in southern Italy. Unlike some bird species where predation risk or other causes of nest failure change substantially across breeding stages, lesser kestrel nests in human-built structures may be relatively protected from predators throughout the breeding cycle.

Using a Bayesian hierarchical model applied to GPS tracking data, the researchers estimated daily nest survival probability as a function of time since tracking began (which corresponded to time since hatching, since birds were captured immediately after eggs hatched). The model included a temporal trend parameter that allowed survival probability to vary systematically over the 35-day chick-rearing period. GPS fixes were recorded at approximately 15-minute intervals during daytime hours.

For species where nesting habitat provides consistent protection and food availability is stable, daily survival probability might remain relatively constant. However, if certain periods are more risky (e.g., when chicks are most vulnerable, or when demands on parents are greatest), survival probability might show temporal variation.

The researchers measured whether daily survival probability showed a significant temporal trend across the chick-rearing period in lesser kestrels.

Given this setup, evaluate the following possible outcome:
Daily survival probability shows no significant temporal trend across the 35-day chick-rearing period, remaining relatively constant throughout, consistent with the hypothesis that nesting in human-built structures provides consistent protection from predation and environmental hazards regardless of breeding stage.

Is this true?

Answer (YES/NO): YES